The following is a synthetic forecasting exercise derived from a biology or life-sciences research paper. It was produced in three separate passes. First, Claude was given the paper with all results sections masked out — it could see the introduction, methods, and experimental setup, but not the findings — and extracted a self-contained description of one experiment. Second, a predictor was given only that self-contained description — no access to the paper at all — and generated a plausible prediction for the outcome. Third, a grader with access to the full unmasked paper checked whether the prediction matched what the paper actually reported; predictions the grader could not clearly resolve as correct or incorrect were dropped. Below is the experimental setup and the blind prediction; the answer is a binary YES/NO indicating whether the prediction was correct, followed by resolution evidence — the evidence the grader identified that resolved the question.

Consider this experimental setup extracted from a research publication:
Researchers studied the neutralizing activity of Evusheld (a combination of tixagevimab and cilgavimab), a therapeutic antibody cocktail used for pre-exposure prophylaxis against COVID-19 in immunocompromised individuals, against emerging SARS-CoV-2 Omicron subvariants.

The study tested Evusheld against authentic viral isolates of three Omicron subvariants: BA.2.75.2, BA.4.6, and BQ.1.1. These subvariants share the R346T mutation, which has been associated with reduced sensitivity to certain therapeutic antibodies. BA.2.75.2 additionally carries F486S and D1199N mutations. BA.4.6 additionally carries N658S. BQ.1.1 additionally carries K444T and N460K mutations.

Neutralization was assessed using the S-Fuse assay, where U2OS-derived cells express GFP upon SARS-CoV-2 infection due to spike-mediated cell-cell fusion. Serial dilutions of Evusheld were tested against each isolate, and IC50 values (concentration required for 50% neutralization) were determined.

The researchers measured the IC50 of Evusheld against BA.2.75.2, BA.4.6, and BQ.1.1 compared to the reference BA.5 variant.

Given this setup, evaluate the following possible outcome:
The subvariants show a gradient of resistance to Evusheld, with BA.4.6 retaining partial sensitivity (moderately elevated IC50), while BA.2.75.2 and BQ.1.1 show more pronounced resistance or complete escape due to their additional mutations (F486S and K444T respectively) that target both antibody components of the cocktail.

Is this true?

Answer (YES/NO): NO